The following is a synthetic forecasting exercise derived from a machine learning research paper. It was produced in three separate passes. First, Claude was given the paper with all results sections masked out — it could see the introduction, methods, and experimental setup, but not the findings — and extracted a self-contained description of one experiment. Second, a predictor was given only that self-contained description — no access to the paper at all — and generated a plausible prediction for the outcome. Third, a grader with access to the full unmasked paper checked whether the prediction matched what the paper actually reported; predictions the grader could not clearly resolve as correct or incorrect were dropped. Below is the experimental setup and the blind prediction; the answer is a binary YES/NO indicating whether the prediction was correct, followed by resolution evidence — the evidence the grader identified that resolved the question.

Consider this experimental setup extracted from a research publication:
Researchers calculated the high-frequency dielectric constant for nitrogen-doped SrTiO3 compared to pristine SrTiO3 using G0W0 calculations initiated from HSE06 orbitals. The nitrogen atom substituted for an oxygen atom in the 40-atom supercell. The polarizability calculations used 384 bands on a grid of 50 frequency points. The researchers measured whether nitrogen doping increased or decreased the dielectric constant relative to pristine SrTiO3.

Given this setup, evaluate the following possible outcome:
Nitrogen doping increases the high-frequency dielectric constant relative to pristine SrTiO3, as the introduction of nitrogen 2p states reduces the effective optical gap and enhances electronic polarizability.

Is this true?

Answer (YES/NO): YES